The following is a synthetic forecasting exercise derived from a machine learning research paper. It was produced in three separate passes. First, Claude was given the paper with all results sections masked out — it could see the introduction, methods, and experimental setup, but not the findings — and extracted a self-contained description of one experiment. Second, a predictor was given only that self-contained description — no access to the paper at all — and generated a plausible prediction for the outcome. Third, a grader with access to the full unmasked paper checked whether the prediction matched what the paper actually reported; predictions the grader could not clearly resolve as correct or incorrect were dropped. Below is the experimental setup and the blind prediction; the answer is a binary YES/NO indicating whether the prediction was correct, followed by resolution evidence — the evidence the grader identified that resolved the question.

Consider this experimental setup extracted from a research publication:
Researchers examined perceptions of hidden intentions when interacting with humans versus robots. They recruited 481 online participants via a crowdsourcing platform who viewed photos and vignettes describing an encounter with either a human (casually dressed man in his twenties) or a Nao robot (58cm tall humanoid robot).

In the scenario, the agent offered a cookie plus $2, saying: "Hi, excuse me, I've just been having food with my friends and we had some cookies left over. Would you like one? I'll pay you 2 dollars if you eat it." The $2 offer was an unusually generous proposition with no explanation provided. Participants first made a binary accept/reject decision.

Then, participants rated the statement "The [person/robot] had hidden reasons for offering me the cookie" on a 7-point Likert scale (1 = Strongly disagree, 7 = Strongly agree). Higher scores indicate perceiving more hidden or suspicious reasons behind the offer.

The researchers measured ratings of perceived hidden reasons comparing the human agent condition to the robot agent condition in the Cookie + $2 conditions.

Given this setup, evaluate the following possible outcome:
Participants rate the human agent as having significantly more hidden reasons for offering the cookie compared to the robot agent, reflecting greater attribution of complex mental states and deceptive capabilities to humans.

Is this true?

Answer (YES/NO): YES